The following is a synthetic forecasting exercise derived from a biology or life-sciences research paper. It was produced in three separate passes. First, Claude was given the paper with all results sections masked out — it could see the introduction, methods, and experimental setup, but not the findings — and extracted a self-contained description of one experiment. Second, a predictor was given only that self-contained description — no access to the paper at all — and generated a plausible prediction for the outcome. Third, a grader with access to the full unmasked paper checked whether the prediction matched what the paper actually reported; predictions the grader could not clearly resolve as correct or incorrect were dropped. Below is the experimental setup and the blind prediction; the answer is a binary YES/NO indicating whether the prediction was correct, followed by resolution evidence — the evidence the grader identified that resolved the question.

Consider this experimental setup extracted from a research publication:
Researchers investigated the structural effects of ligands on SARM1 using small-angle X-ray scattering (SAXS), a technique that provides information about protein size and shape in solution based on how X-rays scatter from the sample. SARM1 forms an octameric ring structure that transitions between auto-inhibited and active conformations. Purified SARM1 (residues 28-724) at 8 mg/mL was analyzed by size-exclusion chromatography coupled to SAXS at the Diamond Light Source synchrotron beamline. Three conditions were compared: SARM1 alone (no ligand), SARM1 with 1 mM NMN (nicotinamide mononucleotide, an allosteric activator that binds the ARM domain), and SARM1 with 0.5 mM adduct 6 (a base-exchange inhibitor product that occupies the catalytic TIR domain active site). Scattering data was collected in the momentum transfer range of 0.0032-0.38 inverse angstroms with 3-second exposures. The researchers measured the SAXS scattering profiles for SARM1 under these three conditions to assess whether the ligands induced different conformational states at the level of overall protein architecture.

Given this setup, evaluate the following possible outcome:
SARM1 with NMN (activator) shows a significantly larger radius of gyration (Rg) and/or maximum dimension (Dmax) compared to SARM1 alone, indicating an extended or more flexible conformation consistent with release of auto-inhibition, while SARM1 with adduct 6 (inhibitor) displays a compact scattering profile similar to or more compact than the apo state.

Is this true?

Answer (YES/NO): NO